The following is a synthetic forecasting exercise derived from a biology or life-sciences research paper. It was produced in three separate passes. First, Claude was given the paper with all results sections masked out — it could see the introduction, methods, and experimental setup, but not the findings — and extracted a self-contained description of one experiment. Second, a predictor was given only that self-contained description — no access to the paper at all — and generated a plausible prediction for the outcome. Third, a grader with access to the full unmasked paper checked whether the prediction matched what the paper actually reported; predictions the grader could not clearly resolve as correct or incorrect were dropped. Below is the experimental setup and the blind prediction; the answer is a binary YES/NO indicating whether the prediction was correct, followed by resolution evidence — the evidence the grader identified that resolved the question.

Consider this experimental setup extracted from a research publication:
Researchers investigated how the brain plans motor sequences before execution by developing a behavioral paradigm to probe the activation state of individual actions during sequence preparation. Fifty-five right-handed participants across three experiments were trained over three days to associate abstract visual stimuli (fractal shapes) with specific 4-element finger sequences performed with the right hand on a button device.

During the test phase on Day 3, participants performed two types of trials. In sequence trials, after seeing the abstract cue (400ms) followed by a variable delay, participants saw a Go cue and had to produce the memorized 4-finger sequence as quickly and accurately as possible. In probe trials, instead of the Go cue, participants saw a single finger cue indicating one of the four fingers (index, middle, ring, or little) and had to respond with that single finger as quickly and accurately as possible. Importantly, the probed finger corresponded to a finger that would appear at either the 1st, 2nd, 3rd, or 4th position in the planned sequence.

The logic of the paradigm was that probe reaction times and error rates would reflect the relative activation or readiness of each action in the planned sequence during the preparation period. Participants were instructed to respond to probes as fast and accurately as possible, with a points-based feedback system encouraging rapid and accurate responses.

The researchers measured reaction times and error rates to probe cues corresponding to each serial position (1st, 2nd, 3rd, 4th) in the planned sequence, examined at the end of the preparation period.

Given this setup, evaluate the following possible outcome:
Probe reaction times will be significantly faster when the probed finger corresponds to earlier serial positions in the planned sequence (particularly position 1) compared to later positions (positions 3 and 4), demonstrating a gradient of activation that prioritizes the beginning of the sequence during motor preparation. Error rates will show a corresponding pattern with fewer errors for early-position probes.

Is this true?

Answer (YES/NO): YES